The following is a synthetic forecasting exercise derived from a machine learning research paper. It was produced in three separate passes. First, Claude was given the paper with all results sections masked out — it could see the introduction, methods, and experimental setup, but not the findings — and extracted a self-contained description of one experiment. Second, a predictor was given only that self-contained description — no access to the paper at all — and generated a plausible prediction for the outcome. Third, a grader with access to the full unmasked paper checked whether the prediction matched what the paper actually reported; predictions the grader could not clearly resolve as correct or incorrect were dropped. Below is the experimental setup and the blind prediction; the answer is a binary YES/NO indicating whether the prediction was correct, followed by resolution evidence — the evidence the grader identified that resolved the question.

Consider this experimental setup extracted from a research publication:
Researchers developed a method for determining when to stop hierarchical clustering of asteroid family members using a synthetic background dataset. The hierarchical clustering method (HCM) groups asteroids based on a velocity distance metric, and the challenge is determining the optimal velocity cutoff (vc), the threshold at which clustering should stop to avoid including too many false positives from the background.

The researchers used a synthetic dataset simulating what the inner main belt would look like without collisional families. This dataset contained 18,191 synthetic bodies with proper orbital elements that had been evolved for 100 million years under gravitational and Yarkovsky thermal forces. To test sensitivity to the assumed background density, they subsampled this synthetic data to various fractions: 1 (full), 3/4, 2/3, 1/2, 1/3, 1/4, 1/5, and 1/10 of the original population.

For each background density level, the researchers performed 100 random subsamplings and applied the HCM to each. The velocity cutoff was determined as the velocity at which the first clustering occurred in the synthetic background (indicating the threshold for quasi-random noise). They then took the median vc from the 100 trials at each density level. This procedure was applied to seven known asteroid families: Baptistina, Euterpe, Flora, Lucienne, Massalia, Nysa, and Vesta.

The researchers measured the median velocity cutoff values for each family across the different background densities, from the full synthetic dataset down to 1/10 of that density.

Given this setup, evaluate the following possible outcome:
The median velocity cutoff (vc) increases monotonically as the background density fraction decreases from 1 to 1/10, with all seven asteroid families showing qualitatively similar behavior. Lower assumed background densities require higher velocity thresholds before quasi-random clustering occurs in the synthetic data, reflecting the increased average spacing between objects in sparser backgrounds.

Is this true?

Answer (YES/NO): NO